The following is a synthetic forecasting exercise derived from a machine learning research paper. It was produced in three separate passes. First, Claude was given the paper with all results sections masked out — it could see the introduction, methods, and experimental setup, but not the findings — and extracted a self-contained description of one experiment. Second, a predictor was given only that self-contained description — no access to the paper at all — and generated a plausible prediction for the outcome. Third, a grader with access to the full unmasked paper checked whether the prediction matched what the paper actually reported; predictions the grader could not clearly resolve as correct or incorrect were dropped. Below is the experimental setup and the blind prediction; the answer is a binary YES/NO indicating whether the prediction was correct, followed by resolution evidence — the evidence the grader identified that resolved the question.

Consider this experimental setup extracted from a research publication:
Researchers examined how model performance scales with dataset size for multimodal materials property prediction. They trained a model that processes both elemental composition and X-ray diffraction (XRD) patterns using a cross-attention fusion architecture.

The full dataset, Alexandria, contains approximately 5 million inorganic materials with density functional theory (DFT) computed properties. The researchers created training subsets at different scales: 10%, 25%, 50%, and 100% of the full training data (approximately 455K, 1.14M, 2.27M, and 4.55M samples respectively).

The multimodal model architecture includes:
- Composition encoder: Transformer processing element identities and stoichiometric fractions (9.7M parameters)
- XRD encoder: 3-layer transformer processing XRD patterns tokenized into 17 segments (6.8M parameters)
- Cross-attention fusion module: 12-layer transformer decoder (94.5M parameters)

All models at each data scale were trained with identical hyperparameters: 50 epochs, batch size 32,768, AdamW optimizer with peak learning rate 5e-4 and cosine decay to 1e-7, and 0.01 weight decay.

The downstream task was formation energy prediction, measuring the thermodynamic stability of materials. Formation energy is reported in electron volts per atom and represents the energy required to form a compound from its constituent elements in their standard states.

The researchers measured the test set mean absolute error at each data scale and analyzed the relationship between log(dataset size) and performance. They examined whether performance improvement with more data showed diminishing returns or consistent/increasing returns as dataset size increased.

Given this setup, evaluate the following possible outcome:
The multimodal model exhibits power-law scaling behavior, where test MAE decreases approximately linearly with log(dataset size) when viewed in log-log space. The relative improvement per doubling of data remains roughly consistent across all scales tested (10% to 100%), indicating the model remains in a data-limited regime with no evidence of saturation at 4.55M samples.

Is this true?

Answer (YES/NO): YES